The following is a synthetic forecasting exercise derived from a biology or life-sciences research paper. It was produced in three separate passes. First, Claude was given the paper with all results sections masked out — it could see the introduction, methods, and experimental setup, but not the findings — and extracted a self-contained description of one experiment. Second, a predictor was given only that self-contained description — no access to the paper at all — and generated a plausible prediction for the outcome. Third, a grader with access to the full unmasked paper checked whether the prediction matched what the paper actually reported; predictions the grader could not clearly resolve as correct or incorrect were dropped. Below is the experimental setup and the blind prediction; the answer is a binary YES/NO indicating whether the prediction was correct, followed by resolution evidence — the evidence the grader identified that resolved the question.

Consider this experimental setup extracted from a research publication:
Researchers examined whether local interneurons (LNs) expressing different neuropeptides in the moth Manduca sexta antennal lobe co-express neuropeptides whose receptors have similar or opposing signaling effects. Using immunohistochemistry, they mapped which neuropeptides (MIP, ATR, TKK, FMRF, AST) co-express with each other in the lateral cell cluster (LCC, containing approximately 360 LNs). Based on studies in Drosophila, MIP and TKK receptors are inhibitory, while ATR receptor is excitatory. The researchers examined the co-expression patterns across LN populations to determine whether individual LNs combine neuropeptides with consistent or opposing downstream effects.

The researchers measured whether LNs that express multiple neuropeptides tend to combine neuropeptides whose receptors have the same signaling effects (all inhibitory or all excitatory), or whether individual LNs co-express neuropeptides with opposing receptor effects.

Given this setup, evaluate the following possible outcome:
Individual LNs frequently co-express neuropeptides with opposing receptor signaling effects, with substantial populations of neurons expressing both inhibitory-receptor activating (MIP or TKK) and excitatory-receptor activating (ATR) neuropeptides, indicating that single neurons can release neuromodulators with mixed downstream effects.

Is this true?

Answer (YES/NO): YES